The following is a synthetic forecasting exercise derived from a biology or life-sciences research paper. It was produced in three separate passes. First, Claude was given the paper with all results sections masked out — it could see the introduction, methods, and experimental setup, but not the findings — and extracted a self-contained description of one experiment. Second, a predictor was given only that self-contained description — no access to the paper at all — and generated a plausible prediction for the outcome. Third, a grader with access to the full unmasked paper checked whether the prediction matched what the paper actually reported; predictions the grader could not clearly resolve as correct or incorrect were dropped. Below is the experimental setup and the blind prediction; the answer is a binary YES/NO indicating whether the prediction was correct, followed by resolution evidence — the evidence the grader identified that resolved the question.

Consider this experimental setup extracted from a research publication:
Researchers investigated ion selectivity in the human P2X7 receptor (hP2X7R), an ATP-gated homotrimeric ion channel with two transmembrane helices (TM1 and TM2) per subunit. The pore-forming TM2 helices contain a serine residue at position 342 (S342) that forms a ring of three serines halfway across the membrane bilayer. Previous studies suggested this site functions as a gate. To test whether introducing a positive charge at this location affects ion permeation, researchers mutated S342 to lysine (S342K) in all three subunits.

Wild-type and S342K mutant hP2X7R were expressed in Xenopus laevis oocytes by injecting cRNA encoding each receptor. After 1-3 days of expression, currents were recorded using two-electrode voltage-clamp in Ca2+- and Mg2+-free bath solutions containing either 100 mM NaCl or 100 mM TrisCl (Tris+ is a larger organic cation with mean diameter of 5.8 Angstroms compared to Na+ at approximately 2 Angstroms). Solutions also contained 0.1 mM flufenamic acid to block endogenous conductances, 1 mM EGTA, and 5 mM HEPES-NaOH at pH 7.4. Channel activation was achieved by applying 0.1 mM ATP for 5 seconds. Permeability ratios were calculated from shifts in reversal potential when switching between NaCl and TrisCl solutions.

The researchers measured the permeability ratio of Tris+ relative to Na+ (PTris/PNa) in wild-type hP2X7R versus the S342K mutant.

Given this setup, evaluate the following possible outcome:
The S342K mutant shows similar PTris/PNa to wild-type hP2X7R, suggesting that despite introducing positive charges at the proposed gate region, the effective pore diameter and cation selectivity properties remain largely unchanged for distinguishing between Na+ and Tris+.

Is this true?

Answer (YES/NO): NO